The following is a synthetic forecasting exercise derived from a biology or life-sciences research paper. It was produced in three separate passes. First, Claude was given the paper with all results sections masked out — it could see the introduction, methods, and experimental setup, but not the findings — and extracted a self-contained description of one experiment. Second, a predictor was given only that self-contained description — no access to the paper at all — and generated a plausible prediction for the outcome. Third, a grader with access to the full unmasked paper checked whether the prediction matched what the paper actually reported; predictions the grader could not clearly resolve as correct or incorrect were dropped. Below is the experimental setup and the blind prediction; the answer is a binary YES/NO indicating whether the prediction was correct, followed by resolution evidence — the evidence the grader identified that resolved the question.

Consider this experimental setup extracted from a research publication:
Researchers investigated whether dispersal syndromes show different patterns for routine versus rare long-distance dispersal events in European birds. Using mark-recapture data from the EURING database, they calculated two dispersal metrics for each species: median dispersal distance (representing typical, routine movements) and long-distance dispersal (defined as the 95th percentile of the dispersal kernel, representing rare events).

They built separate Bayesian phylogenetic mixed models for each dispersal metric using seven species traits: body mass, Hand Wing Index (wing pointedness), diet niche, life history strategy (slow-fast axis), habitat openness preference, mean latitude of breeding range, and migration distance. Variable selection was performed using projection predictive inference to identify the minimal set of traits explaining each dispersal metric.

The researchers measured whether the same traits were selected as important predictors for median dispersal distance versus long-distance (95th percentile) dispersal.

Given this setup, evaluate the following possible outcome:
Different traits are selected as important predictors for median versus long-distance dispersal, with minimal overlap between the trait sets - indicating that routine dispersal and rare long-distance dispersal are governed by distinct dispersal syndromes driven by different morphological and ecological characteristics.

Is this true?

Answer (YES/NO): NO